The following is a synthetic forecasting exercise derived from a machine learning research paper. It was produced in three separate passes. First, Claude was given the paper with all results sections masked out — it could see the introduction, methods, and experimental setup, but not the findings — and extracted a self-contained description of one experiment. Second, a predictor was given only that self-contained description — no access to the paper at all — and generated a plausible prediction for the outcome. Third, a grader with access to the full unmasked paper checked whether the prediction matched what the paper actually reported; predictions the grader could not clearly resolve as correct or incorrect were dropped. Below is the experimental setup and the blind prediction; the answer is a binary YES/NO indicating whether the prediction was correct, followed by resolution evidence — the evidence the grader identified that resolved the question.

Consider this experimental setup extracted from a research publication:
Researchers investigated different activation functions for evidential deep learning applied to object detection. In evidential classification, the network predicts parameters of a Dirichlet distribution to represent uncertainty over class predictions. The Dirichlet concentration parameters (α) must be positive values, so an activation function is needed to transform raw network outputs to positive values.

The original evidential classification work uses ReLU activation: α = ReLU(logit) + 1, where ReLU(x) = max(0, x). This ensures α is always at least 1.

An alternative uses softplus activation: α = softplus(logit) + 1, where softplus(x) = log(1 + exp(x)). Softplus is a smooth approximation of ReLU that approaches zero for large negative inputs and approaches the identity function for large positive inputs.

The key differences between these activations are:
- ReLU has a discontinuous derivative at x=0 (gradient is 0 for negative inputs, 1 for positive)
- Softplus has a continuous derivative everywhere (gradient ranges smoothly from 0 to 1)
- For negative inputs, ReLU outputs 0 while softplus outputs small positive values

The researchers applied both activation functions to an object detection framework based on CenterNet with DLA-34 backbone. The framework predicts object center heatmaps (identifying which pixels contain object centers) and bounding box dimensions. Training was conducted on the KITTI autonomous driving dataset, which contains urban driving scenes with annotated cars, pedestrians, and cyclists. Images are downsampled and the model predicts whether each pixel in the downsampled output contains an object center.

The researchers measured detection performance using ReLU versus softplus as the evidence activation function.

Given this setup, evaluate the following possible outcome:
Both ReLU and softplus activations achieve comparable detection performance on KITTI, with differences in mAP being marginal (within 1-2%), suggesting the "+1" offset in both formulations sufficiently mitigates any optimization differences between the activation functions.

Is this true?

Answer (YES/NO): NO